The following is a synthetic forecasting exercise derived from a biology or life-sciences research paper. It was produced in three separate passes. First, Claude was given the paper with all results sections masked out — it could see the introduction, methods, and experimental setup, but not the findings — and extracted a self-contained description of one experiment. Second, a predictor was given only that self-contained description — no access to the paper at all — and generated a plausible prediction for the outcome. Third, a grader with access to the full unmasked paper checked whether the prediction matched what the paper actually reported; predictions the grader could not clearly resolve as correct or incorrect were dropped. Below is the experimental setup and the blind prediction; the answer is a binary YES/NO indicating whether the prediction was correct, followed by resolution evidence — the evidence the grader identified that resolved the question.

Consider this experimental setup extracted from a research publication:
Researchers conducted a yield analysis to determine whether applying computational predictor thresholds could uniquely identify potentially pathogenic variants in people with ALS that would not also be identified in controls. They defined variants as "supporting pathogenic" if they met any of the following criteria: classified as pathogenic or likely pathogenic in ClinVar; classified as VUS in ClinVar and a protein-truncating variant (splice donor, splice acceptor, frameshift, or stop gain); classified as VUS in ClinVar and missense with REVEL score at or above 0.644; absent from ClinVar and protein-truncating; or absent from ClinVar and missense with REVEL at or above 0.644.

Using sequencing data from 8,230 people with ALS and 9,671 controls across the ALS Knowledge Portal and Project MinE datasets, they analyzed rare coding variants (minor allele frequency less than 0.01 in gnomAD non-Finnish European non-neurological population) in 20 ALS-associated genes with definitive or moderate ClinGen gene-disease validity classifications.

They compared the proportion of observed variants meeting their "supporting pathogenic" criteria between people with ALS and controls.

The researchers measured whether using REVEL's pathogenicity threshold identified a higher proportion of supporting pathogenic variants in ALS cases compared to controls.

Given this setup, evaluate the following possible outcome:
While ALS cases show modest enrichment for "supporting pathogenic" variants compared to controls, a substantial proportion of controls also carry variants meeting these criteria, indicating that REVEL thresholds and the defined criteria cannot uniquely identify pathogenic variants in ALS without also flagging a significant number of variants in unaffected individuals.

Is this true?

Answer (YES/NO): YES